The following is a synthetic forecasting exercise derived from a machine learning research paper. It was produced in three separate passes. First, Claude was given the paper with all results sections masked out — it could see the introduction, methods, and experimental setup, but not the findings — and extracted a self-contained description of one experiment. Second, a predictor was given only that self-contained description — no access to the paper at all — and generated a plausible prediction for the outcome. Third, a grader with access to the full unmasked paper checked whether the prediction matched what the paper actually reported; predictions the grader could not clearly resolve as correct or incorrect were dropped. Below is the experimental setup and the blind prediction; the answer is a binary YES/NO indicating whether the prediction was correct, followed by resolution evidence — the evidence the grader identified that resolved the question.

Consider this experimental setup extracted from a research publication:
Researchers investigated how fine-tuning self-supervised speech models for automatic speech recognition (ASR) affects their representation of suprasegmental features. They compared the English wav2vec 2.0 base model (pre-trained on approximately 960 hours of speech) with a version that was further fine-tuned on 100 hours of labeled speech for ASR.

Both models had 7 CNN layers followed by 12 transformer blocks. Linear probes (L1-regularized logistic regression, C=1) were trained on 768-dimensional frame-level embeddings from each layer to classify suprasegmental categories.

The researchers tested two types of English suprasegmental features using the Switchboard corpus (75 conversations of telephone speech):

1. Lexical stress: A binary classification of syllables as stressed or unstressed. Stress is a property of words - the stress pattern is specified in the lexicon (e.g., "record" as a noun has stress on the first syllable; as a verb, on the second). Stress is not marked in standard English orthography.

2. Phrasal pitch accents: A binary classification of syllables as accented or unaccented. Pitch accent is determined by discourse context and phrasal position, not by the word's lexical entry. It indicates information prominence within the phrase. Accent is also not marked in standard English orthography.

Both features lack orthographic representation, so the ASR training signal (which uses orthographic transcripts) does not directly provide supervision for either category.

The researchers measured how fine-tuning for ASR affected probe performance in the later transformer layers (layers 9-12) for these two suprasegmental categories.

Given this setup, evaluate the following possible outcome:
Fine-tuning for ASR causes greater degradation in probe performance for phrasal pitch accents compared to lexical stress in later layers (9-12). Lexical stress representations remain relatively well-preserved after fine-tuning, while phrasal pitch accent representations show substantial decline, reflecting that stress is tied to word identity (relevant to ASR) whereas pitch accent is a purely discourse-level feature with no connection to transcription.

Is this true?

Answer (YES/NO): NO